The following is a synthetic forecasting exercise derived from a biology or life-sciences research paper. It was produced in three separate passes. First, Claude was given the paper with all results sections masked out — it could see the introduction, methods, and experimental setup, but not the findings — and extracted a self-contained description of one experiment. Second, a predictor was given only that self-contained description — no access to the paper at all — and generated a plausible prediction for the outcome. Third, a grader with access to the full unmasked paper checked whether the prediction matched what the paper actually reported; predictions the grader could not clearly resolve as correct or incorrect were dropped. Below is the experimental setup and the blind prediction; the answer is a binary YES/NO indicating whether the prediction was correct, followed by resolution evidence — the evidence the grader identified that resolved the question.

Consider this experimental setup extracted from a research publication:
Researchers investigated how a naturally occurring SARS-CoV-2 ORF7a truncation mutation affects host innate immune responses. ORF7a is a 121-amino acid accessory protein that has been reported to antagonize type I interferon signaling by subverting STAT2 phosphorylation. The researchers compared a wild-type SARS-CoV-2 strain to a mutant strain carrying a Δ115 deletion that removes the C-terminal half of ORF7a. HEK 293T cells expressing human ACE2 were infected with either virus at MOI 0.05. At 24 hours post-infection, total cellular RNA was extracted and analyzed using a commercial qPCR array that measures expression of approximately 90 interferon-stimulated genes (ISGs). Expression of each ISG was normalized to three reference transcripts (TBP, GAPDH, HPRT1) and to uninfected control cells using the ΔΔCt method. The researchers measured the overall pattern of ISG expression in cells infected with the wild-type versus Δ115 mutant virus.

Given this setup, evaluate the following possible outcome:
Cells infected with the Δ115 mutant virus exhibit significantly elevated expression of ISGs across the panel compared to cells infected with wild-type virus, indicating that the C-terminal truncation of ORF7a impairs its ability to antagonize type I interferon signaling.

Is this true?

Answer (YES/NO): YES